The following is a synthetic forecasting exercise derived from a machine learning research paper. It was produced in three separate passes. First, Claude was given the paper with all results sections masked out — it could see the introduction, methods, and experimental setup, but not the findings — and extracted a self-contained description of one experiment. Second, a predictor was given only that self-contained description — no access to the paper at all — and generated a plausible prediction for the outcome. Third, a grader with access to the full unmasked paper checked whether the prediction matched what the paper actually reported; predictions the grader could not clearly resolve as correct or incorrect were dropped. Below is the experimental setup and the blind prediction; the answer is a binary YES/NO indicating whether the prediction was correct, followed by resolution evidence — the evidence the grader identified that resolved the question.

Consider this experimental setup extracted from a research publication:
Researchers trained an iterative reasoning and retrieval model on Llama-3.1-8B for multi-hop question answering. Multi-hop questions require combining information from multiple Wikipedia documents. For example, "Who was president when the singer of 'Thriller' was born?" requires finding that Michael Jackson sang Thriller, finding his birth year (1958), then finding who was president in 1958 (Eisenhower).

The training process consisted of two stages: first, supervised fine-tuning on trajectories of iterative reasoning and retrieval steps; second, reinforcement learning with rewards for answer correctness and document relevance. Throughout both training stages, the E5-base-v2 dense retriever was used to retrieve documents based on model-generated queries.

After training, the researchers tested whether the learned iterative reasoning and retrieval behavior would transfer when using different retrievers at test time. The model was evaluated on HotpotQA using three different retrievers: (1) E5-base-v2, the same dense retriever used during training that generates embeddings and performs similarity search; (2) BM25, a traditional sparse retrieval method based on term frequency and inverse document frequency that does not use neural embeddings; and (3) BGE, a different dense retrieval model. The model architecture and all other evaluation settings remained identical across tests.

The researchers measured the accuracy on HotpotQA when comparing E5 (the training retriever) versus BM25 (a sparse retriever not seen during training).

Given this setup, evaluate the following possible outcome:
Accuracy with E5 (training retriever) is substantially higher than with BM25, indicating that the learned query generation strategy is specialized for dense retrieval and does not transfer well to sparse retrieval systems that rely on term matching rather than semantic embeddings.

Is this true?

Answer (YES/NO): NO